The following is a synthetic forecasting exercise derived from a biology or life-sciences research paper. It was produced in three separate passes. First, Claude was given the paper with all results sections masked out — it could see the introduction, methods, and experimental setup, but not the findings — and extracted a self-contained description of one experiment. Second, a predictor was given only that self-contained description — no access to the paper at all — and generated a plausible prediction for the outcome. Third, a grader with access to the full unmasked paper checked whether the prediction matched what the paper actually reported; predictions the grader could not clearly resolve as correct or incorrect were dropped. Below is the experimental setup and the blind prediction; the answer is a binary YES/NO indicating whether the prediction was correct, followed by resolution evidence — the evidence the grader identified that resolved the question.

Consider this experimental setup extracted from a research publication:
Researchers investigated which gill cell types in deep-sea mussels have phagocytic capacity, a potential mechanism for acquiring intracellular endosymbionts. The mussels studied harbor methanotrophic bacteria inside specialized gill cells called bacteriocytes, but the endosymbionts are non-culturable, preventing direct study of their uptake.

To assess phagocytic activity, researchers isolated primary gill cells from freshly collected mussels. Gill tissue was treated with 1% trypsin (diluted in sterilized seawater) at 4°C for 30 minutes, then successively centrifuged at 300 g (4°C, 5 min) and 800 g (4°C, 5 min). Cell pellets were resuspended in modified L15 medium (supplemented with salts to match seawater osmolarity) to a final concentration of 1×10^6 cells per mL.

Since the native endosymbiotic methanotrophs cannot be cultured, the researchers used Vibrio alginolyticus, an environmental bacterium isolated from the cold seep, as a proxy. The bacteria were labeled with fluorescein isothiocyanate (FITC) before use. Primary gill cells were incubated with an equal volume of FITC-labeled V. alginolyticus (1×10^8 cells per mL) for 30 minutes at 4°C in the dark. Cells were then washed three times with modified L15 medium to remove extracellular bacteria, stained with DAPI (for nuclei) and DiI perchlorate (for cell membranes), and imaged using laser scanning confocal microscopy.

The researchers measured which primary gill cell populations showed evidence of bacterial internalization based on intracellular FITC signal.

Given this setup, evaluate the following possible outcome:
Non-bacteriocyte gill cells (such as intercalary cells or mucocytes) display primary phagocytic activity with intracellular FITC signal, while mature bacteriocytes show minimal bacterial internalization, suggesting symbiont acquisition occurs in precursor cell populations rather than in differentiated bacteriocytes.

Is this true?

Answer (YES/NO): NO